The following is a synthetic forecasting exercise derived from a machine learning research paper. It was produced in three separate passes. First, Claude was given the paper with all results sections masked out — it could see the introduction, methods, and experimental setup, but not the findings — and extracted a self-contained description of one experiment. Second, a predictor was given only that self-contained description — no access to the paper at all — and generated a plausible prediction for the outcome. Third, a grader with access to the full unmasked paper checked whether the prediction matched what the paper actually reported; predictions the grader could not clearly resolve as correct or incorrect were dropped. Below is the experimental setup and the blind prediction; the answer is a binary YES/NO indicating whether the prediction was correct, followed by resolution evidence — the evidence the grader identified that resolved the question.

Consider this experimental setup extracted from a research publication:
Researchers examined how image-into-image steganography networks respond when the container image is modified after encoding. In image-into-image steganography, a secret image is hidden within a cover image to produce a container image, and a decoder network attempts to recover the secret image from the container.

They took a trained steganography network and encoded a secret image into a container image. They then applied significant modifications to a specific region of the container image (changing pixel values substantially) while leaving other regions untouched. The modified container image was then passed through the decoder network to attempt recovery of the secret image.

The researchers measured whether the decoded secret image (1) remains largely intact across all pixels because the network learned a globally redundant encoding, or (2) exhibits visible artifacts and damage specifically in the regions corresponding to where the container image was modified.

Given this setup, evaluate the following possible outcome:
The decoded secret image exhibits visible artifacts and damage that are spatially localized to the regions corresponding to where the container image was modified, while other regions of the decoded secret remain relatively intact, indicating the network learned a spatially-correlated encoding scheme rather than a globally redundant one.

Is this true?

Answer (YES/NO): YES